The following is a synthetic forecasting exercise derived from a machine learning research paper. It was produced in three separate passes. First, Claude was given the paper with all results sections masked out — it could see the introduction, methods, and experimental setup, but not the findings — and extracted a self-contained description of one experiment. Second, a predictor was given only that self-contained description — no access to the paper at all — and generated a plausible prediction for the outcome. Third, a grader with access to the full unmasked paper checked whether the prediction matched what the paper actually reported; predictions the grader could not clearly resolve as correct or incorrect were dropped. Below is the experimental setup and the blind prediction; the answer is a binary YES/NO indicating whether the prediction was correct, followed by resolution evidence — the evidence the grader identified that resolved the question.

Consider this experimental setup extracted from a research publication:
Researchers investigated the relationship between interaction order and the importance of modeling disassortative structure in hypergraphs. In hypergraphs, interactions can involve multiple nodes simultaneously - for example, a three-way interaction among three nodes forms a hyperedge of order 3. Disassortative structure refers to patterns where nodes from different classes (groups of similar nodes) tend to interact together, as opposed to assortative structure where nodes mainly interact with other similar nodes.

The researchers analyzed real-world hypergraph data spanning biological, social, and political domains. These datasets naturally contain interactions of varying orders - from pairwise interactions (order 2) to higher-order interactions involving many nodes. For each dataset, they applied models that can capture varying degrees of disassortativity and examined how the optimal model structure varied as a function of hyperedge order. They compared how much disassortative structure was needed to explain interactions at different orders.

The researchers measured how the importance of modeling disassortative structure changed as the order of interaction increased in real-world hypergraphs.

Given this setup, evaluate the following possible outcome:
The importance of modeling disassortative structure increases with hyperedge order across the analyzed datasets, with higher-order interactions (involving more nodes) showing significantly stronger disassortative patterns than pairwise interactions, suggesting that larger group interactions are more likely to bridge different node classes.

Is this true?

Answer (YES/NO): YES